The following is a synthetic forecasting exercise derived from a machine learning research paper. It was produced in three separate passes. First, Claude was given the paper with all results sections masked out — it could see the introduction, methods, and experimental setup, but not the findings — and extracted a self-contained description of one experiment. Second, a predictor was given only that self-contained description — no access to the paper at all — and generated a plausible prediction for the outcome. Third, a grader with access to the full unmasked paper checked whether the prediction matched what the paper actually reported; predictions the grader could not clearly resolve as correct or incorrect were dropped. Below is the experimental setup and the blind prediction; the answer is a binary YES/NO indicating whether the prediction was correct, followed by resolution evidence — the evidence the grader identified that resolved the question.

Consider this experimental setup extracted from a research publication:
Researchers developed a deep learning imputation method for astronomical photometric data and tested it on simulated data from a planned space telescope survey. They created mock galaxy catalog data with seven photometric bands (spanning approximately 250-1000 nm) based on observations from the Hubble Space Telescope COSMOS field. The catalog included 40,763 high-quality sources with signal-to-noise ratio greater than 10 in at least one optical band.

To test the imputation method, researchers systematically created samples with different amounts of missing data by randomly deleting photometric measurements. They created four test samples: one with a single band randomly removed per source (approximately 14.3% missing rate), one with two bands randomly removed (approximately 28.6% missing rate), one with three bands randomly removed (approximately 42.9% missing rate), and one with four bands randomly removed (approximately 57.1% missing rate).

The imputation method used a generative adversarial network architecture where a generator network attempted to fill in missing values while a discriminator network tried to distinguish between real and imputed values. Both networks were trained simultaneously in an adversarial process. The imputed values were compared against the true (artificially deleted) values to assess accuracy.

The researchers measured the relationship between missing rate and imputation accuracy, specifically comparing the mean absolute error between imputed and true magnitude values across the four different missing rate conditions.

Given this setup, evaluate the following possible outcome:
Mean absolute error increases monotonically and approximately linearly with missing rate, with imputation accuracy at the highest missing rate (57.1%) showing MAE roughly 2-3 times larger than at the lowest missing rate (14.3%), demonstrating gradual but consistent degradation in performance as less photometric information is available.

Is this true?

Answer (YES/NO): NO